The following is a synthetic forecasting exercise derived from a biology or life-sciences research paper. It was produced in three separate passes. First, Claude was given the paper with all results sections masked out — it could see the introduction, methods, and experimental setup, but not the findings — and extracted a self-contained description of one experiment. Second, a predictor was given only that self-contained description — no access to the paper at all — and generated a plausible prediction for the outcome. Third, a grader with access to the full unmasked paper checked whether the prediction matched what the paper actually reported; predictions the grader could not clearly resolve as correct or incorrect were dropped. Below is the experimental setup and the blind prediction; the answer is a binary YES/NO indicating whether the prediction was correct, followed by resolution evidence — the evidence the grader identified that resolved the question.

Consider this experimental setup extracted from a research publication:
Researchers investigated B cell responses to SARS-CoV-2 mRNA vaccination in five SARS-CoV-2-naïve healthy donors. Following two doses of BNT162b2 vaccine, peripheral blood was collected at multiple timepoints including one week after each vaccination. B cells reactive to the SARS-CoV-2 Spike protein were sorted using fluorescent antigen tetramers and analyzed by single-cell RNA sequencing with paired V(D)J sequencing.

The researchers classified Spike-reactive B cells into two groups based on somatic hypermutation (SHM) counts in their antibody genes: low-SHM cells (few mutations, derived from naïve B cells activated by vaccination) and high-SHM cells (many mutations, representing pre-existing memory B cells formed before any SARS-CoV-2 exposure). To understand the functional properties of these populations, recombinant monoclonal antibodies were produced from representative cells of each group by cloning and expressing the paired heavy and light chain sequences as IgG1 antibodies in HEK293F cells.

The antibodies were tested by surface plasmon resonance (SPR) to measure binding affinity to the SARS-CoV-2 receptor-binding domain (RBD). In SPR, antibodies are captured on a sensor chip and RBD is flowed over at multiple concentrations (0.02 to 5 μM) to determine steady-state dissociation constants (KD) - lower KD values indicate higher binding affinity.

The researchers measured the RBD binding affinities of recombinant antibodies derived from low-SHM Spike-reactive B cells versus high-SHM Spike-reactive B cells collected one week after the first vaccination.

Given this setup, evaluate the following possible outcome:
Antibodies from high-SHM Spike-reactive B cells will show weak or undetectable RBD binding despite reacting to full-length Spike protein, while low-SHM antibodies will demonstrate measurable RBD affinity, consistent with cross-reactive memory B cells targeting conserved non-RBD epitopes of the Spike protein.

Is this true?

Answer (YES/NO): NO